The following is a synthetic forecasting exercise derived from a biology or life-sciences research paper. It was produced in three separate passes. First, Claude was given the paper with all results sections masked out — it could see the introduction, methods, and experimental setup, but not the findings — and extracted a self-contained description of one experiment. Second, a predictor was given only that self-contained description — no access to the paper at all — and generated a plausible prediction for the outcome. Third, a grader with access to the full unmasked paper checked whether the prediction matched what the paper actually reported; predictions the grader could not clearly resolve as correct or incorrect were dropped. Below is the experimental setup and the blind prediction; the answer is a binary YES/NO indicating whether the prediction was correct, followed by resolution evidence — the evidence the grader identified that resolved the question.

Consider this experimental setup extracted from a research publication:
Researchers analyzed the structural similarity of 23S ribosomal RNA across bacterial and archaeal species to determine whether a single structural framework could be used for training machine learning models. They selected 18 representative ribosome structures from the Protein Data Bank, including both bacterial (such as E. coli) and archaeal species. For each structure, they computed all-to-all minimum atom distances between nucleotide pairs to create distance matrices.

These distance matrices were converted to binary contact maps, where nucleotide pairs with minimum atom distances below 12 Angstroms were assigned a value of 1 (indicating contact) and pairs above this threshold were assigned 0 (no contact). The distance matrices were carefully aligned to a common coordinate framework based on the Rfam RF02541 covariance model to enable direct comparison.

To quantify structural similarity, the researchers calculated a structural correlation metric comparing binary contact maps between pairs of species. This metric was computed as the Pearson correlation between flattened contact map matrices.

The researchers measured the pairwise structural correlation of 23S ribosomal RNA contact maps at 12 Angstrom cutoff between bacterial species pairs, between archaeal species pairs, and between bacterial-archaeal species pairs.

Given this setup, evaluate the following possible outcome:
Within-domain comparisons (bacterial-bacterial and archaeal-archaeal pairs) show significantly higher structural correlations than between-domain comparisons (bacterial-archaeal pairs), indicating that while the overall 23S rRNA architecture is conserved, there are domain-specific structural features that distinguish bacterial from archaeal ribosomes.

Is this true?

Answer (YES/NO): YES